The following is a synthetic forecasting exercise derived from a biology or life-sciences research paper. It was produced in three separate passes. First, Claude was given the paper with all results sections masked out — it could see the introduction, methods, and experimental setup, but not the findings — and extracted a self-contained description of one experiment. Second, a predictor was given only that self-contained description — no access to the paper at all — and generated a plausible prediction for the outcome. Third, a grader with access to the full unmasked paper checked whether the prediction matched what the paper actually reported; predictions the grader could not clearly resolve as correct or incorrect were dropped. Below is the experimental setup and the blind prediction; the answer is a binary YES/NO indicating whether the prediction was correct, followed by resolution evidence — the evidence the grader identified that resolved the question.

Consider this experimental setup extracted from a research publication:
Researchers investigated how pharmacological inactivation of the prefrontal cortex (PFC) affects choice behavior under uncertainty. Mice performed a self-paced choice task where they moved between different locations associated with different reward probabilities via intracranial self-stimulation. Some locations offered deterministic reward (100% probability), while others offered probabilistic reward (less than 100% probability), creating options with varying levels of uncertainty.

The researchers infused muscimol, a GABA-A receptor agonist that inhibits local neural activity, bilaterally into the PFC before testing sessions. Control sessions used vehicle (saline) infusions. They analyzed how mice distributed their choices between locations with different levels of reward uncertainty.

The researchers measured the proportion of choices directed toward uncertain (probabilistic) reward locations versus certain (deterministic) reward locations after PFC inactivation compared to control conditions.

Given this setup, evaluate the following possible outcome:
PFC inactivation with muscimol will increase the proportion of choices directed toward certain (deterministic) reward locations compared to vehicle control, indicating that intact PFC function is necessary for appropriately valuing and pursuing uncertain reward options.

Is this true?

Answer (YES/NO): NO